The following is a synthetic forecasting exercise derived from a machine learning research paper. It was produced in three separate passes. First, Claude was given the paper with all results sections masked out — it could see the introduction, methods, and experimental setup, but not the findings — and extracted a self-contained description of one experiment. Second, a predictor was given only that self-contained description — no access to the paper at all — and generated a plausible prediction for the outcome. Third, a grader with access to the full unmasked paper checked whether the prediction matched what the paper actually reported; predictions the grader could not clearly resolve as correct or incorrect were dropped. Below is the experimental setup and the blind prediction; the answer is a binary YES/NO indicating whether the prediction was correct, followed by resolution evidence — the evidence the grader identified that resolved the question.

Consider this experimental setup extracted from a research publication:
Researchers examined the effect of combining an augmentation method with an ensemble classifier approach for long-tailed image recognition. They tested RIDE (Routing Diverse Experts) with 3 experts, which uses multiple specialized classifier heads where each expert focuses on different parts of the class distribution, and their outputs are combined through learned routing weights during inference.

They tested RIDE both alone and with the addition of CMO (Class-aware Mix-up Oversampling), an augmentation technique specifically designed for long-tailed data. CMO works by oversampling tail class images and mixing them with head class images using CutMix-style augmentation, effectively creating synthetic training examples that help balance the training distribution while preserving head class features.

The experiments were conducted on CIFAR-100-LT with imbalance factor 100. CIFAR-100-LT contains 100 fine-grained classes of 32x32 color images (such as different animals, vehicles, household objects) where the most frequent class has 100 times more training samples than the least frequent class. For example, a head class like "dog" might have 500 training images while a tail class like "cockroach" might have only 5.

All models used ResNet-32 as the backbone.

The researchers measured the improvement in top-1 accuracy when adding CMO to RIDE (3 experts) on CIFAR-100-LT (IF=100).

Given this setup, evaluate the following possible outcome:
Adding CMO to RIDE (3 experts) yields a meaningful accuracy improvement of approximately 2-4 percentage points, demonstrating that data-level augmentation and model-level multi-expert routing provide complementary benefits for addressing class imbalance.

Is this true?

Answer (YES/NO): NO